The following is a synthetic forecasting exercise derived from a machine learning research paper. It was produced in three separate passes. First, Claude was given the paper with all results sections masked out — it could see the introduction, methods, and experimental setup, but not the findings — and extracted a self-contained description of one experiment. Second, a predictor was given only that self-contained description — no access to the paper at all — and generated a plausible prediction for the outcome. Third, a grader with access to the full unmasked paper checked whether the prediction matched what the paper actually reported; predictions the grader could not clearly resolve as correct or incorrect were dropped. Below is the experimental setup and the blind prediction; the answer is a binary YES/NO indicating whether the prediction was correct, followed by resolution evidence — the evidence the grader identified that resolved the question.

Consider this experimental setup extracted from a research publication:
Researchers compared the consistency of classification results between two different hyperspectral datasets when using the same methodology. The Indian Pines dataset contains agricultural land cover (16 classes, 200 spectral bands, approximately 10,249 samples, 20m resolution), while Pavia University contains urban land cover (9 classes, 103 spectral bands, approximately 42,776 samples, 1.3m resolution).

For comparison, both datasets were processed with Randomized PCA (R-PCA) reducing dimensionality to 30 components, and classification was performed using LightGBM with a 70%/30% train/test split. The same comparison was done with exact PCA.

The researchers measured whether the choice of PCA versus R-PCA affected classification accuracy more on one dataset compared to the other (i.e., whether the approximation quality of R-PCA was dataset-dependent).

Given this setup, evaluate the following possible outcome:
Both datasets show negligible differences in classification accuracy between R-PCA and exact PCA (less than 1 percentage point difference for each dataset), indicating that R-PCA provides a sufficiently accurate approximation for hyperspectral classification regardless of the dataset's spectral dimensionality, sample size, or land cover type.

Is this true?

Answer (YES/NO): YES